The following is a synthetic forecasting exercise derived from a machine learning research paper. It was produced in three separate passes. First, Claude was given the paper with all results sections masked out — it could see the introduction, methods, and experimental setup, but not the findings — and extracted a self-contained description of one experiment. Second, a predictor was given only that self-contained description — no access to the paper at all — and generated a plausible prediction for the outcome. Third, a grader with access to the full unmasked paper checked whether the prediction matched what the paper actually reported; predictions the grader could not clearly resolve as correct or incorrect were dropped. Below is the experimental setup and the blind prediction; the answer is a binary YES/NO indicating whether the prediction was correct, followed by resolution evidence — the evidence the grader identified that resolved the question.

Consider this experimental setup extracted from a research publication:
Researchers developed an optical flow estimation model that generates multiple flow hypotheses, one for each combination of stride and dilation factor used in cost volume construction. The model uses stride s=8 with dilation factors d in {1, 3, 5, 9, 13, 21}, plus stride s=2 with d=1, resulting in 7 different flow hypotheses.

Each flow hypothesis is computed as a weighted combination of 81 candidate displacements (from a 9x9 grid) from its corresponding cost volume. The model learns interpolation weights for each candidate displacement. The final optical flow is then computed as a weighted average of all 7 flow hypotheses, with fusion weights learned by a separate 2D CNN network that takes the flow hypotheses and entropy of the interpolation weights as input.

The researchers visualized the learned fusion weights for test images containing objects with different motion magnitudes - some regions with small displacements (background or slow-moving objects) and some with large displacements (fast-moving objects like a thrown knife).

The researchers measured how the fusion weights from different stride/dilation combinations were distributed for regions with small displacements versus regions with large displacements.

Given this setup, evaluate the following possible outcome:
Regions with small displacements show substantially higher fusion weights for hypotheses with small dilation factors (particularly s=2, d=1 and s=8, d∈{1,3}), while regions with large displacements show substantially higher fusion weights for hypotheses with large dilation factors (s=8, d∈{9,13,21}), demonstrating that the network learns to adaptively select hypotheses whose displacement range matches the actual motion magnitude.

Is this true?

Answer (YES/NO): NO